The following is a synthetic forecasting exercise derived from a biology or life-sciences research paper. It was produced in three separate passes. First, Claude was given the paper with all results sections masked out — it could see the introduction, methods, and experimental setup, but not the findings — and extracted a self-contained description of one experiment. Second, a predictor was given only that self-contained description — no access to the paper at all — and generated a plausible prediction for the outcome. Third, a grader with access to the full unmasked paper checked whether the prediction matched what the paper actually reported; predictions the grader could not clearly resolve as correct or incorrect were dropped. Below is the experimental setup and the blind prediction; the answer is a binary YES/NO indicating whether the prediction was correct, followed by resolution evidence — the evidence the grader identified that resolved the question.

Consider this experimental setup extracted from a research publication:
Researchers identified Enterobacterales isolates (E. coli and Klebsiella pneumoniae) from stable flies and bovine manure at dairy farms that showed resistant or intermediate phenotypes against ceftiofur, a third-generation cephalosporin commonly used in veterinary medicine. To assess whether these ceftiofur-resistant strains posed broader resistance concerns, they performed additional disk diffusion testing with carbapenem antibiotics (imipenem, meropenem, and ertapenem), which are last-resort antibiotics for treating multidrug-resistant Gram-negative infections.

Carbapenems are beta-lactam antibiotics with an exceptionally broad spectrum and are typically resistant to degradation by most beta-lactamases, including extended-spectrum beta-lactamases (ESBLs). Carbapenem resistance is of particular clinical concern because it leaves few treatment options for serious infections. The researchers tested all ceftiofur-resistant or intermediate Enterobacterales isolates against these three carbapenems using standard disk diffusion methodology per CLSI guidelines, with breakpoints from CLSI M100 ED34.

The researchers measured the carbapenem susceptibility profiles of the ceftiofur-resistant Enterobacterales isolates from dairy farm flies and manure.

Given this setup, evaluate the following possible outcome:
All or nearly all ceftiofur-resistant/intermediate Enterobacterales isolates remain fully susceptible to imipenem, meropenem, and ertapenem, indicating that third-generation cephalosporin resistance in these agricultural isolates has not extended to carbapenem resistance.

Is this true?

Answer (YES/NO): NO